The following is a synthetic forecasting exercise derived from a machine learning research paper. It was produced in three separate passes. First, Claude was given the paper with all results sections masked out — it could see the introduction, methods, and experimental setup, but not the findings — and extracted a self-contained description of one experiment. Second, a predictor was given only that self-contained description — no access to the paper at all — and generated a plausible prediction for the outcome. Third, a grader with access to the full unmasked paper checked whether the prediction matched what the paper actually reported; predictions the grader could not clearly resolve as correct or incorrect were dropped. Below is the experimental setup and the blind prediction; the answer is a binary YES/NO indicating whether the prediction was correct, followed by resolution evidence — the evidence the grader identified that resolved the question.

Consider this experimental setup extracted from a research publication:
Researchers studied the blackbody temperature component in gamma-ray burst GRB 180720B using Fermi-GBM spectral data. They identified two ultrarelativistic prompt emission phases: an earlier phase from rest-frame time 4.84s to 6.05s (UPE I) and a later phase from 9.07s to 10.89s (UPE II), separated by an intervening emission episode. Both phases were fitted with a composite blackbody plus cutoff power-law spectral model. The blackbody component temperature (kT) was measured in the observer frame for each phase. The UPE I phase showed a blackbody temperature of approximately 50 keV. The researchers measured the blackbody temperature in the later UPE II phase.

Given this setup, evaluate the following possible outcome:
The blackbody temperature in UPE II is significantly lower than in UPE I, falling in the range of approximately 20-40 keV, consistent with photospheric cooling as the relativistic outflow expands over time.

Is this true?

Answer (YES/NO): YES